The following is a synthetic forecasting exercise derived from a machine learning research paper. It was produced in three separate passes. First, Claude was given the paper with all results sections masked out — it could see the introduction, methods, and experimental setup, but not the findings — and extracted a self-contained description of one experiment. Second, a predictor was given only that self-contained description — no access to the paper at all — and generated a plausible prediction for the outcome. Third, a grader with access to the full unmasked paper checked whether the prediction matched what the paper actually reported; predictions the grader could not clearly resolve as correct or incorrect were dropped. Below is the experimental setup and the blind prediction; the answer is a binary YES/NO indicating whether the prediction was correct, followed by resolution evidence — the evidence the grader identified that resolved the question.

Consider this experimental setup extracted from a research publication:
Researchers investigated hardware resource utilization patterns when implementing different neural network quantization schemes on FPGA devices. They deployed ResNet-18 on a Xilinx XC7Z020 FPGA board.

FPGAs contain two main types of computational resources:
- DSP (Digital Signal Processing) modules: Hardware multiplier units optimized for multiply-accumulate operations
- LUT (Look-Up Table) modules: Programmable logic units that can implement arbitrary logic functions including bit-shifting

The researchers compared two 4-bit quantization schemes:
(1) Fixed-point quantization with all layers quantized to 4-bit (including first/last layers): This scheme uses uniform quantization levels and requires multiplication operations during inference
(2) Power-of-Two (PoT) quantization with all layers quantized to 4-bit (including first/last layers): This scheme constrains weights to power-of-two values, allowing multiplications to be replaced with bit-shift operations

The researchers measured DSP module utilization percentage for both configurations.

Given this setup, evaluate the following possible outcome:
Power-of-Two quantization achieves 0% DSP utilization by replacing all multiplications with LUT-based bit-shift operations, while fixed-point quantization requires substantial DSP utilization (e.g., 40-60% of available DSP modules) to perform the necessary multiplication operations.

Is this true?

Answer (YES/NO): NO